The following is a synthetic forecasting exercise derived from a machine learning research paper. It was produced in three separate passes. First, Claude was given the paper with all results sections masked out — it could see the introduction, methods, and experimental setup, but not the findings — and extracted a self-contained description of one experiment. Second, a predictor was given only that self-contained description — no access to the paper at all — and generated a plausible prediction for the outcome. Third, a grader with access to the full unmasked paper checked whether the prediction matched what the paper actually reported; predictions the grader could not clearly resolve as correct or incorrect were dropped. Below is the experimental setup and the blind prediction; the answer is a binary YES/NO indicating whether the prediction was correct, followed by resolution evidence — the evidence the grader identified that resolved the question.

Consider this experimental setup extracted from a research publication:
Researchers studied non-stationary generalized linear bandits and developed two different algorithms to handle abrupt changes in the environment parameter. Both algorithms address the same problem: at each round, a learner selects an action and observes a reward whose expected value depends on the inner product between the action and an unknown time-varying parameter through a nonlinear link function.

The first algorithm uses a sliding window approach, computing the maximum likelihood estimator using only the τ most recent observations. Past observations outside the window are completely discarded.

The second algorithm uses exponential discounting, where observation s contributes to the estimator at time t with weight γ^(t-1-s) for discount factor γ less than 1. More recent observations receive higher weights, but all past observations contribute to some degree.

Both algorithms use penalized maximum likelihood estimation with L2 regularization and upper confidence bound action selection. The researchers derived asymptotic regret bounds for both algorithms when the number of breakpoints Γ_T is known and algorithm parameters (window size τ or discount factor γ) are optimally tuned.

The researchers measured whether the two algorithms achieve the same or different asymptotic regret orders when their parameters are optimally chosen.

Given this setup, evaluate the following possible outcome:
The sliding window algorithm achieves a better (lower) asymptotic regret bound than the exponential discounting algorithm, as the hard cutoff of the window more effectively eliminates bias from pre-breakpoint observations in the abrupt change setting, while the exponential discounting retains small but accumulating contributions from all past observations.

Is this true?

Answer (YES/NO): NO